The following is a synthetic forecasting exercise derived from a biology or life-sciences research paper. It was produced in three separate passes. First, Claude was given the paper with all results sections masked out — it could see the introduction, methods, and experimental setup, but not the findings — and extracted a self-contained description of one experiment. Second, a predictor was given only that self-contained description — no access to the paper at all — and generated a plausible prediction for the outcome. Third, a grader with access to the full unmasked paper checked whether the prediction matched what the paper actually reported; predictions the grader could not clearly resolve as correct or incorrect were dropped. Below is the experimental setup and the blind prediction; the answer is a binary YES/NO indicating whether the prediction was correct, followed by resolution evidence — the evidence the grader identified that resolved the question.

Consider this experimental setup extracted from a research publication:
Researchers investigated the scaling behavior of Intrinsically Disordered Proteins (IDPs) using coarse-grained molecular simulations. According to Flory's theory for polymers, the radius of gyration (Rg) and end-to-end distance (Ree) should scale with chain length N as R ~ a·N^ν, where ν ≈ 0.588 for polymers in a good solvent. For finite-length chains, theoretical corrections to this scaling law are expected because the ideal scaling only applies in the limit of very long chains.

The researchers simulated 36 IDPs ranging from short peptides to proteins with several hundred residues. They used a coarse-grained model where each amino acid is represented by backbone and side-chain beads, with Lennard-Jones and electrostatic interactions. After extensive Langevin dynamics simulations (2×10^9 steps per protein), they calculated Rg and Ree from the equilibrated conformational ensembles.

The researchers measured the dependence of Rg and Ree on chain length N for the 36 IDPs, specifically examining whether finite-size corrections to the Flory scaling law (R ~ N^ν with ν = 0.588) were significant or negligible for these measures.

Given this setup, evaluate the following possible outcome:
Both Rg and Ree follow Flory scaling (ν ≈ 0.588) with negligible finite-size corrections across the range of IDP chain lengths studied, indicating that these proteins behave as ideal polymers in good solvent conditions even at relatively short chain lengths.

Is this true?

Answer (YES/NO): YES